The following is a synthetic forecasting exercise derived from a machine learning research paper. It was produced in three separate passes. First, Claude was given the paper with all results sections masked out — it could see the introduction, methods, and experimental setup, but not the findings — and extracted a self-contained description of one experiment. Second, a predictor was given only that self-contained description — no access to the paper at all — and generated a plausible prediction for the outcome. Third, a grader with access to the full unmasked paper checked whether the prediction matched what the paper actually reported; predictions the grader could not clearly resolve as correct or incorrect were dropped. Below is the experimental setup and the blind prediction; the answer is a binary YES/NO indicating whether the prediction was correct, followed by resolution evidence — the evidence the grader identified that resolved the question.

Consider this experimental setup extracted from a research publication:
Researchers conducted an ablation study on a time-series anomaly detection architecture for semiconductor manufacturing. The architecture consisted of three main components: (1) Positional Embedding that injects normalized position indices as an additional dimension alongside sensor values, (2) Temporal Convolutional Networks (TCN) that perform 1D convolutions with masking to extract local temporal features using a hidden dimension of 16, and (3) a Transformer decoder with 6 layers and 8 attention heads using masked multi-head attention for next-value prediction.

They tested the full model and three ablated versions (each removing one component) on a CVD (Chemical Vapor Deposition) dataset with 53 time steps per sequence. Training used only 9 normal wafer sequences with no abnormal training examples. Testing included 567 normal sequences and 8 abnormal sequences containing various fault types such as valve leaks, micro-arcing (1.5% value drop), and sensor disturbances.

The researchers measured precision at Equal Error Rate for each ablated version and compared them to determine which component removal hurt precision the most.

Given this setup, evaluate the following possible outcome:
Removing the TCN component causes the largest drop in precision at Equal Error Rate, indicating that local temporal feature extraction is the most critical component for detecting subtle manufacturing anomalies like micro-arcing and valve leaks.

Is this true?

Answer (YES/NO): NO